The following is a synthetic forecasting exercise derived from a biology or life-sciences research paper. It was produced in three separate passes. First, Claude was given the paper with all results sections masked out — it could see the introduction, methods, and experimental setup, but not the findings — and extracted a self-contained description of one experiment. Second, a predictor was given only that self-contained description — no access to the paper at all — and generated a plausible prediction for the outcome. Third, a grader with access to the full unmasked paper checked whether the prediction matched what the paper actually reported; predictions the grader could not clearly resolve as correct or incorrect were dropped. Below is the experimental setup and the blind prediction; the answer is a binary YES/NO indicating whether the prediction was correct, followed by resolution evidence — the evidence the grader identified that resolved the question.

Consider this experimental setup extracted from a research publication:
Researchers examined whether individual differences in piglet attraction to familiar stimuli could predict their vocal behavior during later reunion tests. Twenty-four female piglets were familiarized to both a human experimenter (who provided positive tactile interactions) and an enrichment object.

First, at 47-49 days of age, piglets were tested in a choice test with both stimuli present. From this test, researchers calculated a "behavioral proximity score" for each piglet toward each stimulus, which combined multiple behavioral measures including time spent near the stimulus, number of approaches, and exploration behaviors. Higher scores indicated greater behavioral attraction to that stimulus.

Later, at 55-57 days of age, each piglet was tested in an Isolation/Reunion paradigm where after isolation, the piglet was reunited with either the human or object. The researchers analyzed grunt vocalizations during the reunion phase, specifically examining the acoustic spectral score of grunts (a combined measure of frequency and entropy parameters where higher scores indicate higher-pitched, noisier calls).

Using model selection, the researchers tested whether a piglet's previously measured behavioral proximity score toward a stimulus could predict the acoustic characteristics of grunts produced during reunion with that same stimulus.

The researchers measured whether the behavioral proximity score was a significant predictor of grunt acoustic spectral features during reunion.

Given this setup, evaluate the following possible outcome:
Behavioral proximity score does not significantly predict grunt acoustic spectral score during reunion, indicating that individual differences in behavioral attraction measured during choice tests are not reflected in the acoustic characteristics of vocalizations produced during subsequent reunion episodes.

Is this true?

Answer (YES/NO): NO